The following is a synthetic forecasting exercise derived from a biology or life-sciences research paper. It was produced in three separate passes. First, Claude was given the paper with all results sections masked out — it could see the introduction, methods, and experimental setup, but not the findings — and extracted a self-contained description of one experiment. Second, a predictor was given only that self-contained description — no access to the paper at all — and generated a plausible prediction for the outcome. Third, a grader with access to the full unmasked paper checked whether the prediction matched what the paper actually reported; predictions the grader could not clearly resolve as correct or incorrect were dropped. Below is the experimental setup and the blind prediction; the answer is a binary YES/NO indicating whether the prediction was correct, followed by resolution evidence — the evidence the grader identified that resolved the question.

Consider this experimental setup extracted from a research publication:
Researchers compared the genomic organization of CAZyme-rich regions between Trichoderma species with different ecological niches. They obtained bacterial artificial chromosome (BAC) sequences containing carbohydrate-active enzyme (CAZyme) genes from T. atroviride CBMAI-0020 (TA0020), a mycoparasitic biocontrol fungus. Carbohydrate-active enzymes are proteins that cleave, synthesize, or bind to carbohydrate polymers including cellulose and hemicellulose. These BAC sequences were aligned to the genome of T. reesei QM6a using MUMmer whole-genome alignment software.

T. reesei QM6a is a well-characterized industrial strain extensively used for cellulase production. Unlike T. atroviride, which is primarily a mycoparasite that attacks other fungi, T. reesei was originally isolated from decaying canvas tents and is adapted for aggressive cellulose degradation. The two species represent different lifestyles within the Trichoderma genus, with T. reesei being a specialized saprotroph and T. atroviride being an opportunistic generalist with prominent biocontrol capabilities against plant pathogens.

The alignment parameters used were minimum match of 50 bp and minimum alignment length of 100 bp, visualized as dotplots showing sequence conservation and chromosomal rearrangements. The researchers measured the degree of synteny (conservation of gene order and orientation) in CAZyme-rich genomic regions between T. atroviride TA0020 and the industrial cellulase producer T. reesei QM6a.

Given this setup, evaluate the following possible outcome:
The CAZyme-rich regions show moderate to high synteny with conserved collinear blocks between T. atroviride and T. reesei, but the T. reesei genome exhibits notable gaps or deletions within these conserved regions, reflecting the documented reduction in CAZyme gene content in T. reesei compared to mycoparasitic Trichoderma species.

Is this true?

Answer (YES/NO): NO